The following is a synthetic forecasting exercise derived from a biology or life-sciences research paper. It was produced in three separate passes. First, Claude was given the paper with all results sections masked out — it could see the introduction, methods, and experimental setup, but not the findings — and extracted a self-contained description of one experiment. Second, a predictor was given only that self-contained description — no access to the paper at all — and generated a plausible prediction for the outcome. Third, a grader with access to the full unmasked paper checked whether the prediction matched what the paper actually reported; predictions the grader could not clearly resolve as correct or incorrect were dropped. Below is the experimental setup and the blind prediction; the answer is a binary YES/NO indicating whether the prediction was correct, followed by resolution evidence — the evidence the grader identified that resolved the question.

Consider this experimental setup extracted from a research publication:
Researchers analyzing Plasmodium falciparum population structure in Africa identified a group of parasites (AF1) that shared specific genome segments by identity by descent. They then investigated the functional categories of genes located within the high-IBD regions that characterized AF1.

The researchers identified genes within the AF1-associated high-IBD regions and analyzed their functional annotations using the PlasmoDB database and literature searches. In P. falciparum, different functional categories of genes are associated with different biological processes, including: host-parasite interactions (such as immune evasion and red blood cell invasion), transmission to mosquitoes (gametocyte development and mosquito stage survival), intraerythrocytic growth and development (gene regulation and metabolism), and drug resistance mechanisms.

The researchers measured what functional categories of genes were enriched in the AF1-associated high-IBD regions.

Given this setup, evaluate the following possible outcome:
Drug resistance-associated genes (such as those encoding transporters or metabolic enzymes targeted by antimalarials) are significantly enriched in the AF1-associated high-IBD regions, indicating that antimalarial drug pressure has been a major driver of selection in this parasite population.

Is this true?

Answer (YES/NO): NO